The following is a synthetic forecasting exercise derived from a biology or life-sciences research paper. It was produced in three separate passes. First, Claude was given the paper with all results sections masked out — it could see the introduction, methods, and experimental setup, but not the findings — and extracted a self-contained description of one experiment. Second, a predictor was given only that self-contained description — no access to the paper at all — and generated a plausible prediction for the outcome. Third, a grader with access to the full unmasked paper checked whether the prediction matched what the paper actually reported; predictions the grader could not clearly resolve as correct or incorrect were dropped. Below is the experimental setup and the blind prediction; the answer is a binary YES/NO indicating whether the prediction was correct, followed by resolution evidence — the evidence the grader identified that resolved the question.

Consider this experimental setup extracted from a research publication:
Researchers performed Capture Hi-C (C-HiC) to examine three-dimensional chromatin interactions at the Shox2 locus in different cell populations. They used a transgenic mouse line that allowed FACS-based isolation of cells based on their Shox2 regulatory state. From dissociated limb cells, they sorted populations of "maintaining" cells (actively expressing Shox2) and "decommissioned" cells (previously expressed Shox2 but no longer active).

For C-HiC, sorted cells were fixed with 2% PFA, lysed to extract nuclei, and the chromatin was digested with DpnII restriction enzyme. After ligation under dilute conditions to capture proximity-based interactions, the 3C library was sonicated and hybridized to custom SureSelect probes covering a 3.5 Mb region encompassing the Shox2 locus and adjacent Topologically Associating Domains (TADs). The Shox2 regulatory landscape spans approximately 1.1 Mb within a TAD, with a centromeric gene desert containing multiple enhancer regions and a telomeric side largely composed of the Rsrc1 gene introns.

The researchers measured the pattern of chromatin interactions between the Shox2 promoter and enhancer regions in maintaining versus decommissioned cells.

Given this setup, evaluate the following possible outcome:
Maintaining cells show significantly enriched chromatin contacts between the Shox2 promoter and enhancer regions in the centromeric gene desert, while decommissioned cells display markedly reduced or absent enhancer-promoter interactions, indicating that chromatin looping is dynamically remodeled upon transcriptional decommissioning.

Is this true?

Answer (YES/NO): YES